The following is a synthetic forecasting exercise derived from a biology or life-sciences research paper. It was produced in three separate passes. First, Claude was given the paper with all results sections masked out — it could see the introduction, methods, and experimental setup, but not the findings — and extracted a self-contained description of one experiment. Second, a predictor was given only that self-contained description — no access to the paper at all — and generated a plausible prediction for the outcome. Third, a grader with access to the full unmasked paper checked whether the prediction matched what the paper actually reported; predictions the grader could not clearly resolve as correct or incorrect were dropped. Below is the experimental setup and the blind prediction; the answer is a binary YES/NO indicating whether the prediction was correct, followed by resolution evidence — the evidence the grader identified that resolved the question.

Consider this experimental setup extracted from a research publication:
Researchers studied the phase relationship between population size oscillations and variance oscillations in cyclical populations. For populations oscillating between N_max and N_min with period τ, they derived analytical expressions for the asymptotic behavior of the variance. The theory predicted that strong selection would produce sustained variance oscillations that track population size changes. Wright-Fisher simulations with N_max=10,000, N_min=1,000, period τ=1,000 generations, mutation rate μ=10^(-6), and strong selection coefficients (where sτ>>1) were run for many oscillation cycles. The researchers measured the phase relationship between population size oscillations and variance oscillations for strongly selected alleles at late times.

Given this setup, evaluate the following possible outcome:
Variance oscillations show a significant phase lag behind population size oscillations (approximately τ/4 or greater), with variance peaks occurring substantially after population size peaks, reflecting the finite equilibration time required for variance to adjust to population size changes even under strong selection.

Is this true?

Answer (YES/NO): NO